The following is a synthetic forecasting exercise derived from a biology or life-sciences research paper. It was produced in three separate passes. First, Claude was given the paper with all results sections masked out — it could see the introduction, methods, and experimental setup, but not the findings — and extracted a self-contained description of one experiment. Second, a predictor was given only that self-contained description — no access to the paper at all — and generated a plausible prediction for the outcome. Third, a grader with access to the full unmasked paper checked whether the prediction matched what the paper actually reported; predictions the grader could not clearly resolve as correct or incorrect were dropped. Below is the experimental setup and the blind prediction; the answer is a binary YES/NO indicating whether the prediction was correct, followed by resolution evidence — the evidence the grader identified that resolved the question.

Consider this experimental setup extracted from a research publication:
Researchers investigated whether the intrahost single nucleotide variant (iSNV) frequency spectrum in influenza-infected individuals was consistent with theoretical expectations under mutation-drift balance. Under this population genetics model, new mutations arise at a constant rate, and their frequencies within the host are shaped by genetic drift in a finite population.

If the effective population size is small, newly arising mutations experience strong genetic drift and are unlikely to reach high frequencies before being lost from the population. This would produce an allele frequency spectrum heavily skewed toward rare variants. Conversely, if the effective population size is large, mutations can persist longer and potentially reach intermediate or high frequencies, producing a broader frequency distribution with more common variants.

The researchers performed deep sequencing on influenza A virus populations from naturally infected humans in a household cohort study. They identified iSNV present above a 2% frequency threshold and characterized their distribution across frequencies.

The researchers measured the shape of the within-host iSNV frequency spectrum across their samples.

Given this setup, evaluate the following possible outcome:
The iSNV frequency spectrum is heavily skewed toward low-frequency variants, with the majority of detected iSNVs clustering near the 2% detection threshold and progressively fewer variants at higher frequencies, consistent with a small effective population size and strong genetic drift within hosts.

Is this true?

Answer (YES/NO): YES